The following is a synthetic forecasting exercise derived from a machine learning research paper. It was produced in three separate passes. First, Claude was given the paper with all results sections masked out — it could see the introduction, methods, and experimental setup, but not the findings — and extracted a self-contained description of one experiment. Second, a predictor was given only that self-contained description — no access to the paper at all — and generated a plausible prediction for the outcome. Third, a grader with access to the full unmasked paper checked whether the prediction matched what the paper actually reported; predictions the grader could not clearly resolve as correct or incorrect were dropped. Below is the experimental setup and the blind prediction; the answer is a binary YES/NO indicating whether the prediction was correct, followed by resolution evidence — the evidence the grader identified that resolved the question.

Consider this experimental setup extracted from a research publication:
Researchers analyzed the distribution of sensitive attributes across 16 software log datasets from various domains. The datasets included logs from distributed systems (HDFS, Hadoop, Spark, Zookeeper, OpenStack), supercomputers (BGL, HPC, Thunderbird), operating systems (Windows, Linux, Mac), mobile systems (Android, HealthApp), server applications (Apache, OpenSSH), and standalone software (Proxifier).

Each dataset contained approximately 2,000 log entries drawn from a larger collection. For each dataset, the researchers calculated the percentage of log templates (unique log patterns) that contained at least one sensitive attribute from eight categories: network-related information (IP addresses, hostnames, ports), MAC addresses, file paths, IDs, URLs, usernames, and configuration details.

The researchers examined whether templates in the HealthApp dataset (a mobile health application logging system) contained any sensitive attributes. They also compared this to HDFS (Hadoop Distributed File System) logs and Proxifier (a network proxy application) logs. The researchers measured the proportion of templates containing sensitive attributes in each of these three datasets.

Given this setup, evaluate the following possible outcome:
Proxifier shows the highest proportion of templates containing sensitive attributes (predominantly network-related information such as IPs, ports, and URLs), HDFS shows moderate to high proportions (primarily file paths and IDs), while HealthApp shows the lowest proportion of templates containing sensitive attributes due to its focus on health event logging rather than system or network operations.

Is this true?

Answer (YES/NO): NO